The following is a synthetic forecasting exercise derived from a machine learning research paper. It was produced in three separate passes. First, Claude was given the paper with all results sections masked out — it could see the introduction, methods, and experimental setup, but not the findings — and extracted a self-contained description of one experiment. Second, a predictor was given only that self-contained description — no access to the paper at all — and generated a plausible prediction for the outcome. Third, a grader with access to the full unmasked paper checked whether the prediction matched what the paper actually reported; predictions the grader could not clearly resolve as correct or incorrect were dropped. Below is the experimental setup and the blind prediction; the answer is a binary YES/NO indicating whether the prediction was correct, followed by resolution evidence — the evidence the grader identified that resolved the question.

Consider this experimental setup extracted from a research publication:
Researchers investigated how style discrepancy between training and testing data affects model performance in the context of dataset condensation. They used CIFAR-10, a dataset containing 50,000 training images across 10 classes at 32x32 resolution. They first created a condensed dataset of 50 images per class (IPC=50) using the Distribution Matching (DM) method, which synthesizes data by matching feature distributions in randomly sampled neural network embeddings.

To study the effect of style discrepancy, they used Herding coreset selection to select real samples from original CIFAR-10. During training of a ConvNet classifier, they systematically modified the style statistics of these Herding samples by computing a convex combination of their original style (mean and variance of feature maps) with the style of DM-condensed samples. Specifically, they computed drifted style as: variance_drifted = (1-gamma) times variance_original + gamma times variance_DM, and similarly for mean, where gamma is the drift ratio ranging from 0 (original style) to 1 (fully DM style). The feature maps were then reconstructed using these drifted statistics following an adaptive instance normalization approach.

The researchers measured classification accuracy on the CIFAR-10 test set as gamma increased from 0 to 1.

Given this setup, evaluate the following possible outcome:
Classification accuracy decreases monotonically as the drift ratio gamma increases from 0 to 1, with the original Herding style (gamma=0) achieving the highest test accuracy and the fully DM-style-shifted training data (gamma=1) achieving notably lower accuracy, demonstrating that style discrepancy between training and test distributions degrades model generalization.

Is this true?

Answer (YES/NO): YES